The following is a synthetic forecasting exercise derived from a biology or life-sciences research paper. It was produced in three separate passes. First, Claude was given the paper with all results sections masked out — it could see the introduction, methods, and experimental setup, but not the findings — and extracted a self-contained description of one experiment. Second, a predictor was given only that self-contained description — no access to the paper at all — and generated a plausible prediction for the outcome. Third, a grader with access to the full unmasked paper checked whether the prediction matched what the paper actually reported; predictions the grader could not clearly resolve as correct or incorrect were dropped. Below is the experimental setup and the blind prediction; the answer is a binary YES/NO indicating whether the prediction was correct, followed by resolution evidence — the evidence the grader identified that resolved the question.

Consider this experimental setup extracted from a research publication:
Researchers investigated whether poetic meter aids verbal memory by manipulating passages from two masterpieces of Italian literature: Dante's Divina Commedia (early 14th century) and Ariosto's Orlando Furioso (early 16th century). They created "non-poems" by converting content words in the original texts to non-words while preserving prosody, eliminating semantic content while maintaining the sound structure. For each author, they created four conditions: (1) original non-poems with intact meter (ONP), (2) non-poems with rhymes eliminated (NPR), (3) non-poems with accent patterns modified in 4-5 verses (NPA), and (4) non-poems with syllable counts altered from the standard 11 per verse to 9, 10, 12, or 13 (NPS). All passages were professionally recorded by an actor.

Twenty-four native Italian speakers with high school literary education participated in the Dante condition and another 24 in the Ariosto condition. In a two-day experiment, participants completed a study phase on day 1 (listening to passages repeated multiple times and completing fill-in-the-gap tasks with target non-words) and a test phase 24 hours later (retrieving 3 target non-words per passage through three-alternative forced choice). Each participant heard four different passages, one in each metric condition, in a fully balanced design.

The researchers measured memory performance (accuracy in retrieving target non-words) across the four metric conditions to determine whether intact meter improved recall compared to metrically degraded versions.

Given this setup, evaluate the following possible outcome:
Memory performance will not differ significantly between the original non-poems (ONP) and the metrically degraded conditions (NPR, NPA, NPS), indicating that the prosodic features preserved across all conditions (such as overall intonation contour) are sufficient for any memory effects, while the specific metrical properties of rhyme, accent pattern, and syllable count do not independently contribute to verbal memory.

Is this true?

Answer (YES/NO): NO